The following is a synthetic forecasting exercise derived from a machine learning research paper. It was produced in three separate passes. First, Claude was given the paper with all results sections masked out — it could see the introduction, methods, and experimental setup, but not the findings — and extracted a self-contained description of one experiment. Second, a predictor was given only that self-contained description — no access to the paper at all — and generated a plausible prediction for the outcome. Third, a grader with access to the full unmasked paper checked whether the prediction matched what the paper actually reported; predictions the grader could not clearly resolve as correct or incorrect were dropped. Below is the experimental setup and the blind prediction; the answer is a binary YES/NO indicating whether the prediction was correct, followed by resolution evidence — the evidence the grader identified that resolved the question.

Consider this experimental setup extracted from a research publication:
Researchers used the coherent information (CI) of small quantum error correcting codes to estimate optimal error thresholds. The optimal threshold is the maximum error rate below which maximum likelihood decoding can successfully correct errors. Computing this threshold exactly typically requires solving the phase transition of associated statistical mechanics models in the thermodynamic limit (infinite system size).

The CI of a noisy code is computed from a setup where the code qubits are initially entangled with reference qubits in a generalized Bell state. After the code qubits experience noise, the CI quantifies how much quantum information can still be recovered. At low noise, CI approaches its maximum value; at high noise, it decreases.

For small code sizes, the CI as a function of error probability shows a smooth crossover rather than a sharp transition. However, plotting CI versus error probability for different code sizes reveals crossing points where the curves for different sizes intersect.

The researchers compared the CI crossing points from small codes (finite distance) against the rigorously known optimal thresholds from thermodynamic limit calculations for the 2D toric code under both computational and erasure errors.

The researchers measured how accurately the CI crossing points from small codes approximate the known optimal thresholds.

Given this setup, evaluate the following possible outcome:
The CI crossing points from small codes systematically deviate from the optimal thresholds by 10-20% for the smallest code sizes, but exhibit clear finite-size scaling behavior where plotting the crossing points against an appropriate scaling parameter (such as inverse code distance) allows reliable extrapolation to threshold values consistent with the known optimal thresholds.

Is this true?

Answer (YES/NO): NO